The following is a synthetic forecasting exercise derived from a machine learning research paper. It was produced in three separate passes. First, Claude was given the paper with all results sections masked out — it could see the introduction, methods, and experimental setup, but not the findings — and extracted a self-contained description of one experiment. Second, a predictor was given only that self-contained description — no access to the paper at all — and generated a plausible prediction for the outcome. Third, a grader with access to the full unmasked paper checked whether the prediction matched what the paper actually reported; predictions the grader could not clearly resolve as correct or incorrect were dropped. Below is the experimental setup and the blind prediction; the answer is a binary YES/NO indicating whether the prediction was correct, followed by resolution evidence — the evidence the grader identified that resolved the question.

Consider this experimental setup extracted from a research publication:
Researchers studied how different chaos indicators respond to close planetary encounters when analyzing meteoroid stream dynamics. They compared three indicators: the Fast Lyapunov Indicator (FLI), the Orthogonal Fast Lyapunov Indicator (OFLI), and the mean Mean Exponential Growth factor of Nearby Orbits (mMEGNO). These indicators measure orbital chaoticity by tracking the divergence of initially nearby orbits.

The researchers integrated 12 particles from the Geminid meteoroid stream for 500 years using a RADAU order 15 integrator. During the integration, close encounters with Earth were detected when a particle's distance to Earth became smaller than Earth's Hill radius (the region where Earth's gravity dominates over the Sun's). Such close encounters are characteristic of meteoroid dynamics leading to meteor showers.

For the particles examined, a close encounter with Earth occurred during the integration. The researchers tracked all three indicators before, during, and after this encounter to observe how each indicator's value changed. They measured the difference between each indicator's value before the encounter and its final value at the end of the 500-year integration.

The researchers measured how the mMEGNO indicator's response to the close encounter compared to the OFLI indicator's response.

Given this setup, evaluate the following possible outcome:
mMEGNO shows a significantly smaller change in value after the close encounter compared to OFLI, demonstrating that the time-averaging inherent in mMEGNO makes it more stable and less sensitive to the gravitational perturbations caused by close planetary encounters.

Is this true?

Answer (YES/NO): YES